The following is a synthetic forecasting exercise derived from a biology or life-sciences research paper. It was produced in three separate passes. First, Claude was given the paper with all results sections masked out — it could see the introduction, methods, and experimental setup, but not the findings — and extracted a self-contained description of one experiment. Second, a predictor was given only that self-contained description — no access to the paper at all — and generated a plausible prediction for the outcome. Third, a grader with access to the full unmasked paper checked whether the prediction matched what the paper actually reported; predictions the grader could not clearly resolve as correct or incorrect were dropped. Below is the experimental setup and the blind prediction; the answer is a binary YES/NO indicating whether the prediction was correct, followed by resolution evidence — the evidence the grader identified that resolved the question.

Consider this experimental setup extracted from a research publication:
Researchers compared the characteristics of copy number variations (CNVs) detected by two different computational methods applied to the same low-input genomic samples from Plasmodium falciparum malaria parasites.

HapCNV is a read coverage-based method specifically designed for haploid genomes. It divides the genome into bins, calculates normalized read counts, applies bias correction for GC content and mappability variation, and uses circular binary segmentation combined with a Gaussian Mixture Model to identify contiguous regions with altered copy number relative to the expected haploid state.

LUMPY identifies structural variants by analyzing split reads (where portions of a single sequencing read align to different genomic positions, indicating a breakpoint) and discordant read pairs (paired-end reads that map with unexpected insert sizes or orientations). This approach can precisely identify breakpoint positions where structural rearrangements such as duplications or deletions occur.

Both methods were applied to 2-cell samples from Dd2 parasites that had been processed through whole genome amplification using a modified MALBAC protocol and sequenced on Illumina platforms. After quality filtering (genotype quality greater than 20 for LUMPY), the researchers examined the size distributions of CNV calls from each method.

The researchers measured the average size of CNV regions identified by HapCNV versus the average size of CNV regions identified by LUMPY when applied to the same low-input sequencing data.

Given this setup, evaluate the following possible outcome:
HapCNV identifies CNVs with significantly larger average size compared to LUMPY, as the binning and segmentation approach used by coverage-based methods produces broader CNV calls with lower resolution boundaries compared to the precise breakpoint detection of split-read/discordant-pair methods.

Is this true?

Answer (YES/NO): YES